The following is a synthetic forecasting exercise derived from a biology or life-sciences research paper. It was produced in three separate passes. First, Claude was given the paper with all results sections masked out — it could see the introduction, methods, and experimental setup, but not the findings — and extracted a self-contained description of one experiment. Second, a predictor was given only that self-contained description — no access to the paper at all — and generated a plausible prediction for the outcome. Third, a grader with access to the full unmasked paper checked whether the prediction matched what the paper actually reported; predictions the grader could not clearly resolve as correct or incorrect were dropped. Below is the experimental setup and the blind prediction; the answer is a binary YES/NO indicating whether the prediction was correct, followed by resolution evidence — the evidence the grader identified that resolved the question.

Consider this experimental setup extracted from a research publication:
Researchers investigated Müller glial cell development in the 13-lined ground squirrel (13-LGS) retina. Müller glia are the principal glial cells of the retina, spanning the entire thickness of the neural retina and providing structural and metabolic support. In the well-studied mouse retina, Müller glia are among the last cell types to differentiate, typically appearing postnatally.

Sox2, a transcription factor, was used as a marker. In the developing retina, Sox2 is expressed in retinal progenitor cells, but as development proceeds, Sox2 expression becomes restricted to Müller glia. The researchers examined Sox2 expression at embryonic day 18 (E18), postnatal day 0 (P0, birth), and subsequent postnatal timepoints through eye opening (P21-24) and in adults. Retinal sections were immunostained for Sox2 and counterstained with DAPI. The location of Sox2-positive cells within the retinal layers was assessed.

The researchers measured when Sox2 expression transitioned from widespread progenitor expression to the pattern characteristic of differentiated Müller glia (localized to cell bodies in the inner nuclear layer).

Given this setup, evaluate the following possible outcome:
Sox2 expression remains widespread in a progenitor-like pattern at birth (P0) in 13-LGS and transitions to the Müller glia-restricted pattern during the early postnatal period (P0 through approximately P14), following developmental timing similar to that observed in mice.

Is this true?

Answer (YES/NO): YES